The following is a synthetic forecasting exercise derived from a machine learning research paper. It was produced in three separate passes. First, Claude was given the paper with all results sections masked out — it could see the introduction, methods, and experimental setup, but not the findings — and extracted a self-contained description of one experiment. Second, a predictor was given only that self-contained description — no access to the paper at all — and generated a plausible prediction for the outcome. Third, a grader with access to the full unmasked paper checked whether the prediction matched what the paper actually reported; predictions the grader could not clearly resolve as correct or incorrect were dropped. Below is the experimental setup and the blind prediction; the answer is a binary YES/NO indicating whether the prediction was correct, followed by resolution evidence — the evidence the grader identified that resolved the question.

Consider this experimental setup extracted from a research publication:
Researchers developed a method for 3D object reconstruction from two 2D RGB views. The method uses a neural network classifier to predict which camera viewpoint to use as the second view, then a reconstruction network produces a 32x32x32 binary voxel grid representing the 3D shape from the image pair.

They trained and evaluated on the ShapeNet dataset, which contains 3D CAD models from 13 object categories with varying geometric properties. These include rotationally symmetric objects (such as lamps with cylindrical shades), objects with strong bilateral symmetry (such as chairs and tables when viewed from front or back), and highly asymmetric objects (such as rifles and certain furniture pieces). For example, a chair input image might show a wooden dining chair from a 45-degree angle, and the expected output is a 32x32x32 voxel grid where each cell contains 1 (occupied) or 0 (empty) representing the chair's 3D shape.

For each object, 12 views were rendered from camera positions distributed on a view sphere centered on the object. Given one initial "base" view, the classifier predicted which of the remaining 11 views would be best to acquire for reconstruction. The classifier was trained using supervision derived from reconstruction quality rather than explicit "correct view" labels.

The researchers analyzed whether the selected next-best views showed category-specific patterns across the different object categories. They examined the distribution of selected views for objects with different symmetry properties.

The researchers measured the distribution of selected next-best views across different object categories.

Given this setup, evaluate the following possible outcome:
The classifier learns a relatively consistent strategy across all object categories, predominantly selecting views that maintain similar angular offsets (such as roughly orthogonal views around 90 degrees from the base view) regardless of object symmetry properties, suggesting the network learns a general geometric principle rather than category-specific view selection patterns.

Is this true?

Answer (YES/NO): NO